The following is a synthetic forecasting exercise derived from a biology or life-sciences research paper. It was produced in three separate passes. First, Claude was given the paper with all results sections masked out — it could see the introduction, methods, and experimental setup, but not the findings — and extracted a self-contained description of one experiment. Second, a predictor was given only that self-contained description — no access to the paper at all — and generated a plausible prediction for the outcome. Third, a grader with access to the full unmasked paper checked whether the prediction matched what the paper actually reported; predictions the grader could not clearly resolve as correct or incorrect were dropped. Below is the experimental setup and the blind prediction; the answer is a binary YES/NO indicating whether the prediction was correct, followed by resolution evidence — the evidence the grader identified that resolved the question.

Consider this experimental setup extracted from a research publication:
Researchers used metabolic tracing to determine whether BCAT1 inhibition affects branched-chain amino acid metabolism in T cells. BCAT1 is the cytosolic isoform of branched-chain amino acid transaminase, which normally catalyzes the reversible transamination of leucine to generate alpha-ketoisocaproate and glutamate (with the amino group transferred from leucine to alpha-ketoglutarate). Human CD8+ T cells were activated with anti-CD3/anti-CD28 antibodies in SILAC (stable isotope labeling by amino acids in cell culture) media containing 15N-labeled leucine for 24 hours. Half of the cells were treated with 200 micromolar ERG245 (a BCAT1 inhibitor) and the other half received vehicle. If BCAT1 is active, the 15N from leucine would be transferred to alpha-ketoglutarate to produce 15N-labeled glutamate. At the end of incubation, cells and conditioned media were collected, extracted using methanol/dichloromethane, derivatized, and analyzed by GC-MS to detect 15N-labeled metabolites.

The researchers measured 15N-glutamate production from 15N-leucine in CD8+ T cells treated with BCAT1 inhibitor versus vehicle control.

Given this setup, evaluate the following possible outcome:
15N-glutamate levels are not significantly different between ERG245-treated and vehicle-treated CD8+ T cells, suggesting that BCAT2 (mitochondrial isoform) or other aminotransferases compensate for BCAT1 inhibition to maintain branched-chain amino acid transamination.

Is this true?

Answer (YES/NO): NO